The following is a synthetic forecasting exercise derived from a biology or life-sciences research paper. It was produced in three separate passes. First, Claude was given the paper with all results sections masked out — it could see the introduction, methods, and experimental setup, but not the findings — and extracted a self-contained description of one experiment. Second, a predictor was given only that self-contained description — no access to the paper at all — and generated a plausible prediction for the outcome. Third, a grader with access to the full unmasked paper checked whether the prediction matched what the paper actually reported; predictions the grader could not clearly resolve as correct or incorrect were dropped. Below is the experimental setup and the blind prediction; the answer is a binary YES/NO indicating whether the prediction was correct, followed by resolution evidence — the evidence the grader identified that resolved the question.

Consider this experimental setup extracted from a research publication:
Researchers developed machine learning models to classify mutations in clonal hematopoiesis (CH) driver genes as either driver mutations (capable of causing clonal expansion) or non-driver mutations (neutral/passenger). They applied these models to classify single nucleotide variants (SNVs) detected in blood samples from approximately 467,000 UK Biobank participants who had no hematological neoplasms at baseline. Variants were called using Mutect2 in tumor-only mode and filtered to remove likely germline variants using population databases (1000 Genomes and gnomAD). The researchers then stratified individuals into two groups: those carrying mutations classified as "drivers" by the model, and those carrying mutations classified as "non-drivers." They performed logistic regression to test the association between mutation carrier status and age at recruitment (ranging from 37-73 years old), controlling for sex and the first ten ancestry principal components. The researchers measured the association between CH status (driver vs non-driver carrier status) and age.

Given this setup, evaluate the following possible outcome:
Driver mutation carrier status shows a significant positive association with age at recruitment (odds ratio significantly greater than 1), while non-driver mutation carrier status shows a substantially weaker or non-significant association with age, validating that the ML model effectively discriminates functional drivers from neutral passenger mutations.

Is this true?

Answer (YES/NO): YES